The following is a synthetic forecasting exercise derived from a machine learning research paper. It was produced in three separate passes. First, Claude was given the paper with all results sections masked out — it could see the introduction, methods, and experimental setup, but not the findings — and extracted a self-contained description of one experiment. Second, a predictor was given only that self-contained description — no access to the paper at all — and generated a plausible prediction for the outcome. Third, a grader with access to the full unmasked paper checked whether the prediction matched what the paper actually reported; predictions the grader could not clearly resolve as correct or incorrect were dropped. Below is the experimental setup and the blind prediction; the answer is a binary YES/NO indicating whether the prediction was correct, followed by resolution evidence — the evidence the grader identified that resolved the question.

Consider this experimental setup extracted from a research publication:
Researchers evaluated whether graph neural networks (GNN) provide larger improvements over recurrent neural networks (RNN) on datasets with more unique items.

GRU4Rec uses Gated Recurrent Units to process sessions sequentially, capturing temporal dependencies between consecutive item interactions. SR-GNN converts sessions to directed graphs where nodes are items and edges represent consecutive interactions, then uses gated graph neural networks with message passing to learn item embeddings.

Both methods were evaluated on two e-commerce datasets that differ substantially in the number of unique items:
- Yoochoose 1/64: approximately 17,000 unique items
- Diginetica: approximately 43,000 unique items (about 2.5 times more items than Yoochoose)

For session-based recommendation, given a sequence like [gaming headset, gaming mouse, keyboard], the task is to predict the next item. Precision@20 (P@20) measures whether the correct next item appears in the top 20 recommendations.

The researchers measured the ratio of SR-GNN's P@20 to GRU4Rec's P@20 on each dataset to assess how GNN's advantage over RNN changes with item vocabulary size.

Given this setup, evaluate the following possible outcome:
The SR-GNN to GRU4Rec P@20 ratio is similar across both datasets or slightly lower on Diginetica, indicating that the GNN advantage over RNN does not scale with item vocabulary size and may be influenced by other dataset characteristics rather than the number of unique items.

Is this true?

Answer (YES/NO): NO